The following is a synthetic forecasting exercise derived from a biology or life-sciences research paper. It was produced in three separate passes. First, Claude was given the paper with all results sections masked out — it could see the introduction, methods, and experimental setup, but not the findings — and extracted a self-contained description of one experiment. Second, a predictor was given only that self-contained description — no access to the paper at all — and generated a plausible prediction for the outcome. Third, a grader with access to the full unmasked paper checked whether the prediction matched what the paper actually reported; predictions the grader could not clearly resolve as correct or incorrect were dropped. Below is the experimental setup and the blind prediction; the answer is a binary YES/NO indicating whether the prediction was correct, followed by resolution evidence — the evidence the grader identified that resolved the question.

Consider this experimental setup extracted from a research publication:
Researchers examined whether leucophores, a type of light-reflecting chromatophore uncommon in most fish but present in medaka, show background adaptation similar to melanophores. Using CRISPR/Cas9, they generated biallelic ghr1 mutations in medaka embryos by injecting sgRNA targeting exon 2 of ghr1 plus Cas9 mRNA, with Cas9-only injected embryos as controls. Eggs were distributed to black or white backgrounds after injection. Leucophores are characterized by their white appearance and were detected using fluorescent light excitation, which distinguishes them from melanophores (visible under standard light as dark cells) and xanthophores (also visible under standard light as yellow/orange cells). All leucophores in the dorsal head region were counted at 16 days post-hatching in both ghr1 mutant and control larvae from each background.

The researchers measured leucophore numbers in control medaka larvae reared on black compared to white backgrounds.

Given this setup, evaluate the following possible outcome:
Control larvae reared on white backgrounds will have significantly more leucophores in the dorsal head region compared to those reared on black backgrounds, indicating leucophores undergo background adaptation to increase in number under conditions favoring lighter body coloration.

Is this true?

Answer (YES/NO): NO